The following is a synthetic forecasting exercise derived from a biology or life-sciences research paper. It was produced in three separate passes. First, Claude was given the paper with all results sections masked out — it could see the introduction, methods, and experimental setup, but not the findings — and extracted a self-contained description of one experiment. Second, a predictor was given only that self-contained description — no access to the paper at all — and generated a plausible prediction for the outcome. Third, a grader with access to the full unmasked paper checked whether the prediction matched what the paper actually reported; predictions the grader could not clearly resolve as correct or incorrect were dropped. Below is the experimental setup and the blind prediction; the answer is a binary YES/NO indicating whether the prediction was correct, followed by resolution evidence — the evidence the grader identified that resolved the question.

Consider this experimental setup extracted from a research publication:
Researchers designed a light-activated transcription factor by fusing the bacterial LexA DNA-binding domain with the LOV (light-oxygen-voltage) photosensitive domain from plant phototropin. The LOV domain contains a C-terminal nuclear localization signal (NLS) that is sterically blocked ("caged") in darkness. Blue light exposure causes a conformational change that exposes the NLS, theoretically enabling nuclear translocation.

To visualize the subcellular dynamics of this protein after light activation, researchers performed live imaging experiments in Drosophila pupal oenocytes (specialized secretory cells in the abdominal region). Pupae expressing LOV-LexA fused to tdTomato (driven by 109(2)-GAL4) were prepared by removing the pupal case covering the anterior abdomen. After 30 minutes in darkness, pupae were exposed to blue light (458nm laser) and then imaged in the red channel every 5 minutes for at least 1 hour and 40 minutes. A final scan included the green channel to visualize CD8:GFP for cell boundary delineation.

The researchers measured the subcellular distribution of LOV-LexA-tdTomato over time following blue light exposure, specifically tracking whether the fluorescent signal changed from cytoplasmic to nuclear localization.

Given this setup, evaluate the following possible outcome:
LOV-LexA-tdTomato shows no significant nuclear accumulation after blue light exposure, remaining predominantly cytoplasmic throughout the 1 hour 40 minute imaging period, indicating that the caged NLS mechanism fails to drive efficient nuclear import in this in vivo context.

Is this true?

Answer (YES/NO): NO